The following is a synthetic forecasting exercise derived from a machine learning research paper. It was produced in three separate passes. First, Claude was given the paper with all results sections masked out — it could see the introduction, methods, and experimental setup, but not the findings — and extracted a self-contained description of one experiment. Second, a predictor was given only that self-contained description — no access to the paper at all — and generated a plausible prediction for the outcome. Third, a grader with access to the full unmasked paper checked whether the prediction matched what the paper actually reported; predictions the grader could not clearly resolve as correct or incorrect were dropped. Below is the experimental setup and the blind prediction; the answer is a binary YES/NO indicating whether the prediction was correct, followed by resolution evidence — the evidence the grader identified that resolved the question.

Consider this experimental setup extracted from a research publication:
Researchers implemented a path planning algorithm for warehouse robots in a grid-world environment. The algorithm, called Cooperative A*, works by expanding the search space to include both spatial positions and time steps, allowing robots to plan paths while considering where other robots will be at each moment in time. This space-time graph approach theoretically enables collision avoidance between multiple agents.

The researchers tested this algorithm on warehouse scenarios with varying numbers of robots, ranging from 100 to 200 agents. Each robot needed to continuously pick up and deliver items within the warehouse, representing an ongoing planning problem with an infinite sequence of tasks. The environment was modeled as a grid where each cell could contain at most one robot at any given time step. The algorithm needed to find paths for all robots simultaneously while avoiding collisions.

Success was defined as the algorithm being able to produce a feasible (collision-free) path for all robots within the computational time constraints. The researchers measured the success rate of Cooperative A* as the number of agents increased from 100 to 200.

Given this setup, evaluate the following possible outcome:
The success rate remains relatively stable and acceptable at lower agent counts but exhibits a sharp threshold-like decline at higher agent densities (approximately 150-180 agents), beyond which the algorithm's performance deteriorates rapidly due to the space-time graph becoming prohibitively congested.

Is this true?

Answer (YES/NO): NO